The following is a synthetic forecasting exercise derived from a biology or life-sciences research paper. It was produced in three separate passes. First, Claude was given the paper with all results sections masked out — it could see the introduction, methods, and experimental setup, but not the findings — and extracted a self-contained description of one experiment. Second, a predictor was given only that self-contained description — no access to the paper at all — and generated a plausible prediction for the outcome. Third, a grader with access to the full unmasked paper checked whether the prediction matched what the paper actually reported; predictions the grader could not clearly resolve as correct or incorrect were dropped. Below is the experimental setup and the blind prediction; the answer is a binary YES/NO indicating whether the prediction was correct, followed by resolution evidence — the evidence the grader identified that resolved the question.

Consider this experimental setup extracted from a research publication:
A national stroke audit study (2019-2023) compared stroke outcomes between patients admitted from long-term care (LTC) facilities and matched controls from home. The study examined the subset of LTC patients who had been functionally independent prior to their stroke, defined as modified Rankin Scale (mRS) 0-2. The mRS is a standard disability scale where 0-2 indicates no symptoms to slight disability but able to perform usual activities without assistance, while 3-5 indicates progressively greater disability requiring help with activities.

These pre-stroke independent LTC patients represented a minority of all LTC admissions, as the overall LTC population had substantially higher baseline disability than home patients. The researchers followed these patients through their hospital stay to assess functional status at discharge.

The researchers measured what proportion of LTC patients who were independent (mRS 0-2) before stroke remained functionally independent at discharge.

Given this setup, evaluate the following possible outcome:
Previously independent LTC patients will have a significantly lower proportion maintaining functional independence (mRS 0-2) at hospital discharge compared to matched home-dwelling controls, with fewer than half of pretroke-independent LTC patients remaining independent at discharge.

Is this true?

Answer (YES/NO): YES